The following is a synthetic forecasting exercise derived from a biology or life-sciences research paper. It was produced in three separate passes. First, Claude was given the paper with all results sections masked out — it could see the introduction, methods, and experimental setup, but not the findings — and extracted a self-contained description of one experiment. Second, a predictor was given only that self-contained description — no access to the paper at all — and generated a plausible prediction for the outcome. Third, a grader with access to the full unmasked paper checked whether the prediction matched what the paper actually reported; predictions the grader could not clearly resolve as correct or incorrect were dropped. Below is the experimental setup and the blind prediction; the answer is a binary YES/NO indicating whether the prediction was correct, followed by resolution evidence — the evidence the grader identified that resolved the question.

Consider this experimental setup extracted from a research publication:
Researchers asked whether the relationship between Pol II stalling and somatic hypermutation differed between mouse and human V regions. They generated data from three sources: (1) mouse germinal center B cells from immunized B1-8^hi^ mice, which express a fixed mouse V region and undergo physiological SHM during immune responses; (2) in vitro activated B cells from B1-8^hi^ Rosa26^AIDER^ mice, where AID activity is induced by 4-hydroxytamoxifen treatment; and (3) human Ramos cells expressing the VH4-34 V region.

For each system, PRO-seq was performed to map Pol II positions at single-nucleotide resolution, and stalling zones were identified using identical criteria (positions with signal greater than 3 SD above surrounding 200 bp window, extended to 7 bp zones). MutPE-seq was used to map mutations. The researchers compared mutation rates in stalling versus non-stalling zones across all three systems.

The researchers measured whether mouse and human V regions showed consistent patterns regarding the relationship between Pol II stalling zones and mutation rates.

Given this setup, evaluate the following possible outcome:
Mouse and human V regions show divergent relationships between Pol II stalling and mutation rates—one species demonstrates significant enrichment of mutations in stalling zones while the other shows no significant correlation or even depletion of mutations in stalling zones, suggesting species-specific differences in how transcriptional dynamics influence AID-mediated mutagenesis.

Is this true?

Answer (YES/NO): NO